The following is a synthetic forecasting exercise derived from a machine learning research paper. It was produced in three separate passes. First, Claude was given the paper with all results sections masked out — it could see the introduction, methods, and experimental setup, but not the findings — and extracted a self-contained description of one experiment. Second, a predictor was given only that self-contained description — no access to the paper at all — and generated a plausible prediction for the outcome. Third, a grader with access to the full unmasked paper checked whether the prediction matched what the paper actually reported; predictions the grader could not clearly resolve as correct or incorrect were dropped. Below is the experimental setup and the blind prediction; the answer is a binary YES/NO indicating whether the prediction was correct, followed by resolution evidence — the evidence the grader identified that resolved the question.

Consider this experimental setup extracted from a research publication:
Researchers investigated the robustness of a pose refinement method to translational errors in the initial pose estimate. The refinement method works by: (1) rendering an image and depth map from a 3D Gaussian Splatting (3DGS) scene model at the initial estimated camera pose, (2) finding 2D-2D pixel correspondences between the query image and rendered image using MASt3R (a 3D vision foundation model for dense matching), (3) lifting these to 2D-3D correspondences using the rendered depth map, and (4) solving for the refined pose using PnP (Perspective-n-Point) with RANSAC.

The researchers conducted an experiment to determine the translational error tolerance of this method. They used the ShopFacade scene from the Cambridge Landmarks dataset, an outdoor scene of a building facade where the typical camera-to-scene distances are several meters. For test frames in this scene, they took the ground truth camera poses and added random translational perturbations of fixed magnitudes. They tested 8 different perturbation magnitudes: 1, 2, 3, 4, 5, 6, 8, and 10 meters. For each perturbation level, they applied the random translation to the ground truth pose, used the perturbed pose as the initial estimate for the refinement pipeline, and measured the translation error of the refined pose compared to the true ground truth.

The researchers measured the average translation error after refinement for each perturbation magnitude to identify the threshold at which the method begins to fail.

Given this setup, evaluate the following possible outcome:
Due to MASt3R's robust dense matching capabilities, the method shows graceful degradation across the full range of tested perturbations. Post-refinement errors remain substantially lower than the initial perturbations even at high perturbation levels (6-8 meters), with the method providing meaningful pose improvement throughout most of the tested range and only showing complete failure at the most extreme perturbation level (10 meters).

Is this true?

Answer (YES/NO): NO